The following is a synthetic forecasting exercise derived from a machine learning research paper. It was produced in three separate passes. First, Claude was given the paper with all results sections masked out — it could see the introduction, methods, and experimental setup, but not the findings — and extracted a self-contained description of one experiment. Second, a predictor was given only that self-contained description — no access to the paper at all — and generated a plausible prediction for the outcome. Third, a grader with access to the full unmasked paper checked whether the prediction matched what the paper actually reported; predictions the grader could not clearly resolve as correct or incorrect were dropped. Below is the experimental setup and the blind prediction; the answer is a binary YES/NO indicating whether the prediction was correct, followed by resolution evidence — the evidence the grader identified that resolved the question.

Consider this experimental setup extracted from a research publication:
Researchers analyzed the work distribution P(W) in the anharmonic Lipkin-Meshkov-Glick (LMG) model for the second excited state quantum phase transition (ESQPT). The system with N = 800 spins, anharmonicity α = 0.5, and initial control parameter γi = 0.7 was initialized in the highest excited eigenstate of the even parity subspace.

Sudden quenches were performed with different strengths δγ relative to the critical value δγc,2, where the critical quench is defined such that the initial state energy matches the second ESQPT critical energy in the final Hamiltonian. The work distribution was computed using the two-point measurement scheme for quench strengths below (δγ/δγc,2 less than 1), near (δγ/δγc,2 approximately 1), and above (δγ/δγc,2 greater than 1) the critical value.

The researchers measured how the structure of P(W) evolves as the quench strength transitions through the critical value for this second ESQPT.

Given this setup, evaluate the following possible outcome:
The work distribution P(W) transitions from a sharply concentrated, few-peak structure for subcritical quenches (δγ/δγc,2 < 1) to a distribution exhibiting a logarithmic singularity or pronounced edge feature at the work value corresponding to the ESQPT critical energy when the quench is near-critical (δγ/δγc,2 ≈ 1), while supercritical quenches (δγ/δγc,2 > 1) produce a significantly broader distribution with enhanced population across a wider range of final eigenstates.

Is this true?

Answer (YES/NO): NO